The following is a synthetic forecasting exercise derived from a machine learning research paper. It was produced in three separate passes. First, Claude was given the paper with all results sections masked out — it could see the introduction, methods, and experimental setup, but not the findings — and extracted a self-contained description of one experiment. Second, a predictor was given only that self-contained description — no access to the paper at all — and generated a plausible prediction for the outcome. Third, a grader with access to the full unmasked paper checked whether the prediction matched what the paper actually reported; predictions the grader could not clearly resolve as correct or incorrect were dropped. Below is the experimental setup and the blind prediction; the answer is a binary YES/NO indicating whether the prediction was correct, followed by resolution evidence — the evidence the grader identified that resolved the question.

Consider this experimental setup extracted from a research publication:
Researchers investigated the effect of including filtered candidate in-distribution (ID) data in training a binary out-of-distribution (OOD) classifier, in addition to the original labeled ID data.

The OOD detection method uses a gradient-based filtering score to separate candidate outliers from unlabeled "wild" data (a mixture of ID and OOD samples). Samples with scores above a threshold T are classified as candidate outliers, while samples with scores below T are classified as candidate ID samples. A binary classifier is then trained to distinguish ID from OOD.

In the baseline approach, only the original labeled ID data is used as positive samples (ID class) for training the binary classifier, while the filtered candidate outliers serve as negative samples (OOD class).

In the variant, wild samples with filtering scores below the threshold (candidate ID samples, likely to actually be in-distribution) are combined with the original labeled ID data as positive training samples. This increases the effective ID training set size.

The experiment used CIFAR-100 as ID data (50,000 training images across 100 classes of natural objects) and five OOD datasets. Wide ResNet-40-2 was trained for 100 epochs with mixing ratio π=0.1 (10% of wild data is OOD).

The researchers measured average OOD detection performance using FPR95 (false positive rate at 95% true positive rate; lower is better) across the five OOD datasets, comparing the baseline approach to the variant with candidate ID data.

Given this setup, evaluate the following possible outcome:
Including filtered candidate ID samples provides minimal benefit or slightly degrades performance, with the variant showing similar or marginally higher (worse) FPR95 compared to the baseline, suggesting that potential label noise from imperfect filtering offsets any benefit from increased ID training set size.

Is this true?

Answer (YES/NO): NO